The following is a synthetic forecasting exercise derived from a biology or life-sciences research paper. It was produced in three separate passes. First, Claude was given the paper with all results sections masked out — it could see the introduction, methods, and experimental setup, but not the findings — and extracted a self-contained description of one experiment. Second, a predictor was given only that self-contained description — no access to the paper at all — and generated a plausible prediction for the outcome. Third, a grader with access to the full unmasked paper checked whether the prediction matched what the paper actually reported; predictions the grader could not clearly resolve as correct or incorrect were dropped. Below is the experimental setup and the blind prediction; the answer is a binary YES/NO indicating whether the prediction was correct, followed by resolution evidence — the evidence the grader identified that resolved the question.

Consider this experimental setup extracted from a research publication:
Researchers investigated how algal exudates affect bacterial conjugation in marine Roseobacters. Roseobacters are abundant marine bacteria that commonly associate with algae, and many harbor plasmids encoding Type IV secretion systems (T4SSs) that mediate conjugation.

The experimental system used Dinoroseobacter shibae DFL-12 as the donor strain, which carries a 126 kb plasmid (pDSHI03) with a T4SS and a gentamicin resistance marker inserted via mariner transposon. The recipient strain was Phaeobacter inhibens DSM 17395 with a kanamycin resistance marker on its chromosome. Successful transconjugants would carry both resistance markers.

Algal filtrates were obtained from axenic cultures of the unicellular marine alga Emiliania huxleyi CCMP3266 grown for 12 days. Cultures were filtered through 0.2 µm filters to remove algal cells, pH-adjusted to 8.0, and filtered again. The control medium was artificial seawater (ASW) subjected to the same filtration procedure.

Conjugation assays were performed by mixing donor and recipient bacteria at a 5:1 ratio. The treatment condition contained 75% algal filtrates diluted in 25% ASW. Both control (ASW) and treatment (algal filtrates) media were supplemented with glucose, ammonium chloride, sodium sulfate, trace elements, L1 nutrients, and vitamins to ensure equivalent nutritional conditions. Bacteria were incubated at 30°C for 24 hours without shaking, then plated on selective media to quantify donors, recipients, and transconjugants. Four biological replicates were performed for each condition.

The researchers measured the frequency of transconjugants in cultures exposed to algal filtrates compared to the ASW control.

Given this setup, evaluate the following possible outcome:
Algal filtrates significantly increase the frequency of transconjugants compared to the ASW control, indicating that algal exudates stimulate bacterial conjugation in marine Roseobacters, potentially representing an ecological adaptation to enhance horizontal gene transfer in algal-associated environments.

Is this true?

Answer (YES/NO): YES